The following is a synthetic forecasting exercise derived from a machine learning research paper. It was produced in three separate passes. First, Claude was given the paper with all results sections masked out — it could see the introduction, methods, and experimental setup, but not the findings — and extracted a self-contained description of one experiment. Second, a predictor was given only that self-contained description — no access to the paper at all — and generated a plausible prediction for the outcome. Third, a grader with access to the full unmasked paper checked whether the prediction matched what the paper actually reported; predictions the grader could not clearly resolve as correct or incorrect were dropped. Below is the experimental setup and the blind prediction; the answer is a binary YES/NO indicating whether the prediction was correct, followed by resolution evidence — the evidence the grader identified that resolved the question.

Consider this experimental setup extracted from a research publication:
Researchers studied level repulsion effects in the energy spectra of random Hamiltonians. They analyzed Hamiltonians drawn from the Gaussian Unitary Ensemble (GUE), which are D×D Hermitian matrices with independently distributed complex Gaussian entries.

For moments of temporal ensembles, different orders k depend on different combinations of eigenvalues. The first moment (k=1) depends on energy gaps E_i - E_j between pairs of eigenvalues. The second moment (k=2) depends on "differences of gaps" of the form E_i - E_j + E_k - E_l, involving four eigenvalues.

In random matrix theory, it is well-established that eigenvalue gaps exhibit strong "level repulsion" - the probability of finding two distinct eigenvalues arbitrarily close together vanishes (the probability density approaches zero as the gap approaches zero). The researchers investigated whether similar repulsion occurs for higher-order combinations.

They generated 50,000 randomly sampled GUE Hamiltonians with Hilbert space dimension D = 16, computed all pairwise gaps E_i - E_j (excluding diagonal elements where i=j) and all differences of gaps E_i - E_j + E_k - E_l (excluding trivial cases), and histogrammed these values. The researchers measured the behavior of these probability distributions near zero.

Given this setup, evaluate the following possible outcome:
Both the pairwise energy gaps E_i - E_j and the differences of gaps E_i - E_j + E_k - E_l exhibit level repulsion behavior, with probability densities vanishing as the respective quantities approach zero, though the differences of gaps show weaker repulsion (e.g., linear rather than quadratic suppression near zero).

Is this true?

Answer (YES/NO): NO